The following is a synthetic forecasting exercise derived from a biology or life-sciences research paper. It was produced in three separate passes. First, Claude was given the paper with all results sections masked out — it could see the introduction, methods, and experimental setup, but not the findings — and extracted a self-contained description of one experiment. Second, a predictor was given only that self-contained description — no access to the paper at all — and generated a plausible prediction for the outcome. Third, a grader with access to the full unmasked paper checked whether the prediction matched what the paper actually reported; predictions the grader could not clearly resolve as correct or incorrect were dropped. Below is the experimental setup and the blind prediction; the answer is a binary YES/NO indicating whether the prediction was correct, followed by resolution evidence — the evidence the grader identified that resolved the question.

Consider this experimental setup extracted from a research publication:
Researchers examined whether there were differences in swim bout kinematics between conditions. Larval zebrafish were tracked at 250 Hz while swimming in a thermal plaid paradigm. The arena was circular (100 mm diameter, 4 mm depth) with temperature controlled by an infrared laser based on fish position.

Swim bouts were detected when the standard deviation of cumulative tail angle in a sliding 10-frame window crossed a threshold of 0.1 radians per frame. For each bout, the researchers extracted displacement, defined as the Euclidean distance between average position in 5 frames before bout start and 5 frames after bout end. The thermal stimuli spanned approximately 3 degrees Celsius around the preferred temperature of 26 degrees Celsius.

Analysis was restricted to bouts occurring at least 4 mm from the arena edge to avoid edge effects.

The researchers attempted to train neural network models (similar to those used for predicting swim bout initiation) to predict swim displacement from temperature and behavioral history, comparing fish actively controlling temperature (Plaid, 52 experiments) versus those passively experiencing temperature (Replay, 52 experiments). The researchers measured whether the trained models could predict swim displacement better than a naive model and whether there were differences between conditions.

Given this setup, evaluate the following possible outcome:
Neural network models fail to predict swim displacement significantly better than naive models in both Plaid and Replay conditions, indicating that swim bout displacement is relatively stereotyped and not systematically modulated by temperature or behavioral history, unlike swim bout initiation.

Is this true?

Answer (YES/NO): YES